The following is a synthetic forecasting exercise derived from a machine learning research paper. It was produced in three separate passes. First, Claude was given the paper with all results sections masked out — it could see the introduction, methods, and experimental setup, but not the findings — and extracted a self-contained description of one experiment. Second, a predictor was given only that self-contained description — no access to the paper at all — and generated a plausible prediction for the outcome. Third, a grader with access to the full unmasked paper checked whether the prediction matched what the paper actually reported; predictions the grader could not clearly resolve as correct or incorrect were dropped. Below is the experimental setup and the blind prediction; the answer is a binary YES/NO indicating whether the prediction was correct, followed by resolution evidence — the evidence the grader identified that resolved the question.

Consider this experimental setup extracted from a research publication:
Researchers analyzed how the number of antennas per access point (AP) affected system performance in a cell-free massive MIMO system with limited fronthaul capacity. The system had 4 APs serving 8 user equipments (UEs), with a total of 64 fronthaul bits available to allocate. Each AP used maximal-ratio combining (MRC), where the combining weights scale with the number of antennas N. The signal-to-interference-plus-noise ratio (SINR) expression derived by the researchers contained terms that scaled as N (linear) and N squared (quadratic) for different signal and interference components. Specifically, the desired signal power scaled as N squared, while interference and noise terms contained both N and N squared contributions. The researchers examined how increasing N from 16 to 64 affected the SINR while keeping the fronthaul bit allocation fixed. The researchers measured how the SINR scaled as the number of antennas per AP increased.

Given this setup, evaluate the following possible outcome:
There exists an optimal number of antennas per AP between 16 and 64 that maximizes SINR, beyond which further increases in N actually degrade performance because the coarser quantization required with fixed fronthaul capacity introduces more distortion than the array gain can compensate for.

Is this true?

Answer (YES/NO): NO